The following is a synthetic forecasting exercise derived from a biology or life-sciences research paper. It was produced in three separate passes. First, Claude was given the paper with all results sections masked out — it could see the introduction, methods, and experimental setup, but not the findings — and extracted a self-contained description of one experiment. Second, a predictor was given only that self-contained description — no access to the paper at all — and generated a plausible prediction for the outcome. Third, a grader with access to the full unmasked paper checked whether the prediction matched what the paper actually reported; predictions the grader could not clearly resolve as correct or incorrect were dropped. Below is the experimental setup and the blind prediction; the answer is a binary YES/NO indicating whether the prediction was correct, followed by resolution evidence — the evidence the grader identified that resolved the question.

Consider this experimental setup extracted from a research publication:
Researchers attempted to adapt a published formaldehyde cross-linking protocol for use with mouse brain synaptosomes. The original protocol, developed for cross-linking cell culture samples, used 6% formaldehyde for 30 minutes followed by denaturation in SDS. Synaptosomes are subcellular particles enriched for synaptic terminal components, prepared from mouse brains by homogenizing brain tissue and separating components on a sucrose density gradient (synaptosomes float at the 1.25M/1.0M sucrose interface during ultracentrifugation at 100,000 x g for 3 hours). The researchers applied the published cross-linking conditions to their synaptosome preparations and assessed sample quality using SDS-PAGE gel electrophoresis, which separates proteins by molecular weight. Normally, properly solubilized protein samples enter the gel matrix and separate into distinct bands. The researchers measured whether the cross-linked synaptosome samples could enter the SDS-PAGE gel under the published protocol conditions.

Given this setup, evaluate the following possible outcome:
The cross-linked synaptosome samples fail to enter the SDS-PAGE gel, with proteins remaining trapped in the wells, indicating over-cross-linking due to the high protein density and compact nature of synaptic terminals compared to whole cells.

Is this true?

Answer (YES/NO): YES